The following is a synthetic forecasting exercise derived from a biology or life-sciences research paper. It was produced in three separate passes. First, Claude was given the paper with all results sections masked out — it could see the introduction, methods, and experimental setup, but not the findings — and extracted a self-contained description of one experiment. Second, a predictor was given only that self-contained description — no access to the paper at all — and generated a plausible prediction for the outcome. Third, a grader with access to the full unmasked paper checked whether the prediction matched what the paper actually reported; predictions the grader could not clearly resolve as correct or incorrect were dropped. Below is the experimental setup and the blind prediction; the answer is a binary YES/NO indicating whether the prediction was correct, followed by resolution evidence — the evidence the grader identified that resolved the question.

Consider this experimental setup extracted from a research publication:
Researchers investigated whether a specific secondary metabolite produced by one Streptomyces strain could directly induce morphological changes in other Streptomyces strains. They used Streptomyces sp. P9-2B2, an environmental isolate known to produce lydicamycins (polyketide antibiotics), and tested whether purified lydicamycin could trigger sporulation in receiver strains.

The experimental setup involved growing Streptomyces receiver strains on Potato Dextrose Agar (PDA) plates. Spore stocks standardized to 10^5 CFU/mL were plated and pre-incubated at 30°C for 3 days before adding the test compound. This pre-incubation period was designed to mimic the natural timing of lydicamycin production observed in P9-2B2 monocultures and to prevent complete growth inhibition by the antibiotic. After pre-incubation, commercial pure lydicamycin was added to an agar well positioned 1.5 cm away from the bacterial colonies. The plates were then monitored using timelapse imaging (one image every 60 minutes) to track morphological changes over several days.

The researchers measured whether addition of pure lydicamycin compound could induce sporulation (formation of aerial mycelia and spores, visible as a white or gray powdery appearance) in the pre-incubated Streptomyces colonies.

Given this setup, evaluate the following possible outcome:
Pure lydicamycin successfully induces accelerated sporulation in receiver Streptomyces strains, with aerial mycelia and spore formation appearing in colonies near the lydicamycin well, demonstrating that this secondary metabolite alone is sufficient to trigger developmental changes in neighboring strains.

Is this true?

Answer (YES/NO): NO